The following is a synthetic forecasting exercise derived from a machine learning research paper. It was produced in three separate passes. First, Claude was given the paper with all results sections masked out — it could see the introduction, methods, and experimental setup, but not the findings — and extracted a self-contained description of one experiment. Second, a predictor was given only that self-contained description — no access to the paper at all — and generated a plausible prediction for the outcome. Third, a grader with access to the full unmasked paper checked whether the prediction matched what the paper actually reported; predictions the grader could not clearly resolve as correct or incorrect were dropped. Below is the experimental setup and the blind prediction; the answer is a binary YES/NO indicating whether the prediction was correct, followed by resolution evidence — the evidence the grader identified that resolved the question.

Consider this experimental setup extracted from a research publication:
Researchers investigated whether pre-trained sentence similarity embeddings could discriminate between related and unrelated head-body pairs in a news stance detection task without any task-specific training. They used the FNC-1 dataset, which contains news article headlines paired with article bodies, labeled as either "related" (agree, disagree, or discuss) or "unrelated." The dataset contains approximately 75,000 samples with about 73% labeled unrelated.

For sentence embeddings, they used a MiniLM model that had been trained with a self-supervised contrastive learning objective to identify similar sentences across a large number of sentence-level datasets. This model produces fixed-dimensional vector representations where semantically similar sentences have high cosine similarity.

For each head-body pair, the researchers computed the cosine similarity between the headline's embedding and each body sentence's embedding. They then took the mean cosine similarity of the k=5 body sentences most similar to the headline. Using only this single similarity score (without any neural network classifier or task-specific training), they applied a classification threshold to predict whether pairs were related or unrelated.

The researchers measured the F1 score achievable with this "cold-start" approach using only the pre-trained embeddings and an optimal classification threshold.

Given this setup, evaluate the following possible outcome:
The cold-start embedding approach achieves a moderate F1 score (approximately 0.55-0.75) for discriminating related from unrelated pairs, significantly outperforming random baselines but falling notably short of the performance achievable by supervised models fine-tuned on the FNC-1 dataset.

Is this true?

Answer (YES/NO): NO